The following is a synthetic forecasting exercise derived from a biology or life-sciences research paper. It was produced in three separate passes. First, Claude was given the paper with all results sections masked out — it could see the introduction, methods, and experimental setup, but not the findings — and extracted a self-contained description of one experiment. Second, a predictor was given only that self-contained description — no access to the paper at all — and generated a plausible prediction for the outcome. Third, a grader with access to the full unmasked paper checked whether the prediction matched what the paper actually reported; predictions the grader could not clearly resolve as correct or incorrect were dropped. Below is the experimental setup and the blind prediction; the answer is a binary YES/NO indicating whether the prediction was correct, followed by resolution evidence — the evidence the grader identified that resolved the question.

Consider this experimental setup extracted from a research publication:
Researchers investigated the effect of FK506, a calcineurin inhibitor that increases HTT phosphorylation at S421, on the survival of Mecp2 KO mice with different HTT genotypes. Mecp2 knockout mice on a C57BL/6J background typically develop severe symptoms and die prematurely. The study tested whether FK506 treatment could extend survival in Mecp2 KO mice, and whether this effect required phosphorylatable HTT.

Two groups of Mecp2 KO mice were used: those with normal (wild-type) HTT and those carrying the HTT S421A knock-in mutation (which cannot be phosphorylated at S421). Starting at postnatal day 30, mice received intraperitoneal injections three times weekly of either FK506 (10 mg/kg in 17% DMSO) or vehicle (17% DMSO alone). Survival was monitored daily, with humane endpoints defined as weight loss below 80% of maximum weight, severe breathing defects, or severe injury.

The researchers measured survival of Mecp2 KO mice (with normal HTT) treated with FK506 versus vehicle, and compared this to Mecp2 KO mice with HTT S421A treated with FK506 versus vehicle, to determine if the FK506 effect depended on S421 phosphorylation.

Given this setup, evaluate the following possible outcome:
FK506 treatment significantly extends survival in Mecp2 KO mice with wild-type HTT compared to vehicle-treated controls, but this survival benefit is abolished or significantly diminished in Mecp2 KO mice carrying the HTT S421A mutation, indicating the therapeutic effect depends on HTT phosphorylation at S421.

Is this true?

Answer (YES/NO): YES